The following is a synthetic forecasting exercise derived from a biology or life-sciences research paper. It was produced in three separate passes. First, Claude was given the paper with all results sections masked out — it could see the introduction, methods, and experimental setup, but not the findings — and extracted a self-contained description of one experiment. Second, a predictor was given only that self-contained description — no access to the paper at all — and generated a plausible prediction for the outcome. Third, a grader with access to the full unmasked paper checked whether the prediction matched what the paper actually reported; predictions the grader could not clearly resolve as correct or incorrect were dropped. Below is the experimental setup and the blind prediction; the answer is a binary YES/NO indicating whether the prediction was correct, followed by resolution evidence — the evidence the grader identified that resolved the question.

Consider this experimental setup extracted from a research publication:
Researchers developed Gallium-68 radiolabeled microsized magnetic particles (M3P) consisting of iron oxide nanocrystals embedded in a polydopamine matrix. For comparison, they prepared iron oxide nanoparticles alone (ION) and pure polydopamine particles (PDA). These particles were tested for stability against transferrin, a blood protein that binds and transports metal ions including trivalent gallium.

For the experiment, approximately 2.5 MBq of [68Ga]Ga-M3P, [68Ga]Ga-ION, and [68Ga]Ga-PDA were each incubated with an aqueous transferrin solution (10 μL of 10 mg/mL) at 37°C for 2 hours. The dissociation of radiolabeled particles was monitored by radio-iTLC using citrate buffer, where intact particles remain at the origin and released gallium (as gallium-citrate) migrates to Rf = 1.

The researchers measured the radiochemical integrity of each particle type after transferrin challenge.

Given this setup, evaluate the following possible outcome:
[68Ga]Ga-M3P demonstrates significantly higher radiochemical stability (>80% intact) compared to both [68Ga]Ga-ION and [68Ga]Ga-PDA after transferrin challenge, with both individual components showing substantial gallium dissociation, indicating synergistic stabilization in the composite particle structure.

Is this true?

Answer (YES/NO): NO